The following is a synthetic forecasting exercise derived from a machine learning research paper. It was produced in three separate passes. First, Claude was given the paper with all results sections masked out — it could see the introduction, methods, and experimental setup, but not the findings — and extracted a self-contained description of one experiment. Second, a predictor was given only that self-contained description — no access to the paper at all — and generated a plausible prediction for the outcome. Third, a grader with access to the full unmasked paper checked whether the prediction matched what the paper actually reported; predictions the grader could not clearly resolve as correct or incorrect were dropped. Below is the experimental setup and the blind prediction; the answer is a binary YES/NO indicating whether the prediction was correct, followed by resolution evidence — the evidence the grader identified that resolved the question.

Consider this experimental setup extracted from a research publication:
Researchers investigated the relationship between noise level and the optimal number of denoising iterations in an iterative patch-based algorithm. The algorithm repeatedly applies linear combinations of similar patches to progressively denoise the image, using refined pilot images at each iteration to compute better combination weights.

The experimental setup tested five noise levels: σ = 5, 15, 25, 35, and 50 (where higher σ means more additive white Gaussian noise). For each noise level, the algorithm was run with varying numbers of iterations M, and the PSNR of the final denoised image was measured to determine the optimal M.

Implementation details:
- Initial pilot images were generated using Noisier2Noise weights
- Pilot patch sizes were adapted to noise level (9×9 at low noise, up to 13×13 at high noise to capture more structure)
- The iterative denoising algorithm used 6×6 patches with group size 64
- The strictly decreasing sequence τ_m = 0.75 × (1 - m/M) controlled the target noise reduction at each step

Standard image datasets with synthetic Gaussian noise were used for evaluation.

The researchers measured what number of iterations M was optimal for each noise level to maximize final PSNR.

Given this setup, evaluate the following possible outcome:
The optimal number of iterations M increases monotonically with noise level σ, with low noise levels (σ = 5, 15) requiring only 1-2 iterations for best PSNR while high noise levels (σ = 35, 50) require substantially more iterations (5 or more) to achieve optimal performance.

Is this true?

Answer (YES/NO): NO